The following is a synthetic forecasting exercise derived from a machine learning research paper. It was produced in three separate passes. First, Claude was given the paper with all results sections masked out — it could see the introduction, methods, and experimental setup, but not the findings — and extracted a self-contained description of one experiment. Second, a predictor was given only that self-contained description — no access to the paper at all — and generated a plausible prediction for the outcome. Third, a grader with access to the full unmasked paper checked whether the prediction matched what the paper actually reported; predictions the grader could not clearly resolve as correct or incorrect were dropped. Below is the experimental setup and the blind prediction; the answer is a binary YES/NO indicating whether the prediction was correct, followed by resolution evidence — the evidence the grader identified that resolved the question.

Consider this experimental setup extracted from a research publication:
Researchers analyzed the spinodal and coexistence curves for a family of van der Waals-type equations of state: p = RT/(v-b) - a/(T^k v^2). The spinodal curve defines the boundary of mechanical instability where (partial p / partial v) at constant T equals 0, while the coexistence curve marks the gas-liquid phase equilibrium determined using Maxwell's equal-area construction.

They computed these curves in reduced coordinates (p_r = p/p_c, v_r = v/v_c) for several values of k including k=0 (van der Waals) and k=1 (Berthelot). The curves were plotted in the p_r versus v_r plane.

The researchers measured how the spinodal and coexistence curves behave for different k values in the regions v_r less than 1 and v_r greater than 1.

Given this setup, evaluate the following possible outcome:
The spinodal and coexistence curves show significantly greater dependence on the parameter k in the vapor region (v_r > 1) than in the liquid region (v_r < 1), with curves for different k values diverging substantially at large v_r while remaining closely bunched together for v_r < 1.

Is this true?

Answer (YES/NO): YES